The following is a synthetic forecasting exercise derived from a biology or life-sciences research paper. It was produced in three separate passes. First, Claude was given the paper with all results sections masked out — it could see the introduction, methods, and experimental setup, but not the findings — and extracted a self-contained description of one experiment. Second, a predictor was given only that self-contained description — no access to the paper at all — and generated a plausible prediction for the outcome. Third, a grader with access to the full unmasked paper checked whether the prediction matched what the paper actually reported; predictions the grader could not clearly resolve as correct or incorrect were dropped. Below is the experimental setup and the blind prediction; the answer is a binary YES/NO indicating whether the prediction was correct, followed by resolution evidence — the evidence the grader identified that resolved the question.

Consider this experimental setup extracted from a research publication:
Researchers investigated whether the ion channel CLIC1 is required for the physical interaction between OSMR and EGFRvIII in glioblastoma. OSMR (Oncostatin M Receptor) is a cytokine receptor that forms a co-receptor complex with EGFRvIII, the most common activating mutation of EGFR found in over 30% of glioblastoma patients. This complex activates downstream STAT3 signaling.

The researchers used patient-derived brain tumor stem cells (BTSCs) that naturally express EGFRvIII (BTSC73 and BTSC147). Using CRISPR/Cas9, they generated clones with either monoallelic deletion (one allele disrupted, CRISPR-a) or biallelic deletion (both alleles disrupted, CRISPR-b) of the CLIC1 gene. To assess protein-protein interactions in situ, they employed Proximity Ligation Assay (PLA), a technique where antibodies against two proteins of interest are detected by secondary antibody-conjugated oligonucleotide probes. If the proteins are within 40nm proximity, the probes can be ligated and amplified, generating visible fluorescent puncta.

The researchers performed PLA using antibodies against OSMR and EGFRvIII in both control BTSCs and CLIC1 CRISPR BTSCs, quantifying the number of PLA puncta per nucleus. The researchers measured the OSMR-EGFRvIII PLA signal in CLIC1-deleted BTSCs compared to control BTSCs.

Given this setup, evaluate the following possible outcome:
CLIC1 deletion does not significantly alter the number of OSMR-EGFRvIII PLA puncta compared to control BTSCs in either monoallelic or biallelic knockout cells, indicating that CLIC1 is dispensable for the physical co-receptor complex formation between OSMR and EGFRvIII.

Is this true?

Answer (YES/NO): NO